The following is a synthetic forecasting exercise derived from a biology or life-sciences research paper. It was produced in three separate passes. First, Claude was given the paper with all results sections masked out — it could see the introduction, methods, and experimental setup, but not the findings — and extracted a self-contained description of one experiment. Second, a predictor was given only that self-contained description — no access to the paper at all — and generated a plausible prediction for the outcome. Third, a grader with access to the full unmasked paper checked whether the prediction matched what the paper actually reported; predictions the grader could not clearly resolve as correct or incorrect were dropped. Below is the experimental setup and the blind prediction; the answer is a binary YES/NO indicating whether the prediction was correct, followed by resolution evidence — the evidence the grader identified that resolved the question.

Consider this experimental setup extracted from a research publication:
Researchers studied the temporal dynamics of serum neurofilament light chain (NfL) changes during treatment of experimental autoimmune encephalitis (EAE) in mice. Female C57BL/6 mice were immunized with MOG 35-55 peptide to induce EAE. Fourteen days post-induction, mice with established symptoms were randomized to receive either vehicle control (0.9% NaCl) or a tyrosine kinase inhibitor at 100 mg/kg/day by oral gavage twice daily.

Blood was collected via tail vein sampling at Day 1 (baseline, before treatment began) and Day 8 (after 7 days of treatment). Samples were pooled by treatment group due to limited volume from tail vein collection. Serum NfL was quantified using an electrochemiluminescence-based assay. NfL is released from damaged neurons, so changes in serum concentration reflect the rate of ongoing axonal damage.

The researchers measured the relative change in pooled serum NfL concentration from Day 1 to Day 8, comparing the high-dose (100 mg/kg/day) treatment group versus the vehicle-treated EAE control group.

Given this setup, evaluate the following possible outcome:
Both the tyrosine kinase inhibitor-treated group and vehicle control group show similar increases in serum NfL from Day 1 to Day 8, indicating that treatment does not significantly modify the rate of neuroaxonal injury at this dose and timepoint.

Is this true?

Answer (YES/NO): NO